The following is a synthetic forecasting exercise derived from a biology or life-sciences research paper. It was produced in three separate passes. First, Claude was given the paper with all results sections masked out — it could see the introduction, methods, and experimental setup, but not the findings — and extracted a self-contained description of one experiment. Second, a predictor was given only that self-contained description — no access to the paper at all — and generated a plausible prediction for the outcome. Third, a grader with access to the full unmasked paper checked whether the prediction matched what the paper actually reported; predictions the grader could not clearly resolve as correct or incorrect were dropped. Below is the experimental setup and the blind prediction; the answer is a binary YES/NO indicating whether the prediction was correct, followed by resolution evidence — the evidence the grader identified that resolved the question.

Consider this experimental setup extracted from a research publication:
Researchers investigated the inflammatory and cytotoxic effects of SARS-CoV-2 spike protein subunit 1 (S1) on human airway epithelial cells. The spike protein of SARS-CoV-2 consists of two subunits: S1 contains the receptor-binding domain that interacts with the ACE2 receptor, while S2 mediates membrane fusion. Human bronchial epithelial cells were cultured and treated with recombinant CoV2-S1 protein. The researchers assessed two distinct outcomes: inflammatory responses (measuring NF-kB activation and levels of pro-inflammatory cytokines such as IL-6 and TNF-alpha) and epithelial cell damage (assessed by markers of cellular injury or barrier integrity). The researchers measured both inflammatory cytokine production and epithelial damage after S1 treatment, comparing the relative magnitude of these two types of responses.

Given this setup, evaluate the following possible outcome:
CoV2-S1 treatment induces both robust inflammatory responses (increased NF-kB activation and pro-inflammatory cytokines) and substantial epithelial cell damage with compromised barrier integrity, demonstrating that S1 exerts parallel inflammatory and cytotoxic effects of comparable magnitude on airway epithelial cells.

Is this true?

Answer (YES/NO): NO